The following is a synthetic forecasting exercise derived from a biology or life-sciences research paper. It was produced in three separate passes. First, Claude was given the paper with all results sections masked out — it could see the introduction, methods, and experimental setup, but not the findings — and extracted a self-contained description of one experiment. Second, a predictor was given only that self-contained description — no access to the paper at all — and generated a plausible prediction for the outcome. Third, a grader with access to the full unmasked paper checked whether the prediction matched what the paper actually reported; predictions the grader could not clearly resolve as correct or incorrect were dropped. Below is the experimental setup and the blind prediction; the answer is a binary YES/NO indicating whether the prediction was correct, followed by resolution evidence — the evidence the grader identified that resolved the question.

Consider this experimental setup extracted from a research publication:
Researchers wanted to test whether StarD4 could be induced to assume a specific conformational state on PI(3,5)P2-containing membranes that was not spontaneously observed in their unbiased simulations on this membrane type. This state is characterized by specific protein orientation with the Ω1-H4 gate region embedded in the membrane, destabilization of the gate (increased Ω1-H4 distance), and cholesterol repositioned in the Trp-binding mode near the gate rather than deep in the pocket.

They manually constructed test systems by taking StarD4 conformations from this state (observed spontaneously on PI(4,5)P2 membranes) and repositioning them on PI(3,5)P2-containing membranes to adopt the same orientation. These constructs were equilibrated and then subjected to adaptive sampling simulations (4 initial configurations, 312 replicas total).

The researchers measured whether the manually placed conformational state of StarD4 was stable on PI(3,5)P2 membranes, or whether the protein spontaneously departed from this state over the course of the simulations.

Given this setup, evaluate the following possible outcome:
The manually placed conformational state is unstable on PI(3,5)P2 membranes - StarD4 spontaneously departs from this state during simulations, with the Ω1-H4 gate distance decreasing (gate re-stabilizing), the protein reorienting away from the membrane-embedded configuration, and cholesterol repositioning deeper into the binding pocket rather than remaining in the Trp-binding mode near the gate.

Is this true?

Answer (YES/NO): NO